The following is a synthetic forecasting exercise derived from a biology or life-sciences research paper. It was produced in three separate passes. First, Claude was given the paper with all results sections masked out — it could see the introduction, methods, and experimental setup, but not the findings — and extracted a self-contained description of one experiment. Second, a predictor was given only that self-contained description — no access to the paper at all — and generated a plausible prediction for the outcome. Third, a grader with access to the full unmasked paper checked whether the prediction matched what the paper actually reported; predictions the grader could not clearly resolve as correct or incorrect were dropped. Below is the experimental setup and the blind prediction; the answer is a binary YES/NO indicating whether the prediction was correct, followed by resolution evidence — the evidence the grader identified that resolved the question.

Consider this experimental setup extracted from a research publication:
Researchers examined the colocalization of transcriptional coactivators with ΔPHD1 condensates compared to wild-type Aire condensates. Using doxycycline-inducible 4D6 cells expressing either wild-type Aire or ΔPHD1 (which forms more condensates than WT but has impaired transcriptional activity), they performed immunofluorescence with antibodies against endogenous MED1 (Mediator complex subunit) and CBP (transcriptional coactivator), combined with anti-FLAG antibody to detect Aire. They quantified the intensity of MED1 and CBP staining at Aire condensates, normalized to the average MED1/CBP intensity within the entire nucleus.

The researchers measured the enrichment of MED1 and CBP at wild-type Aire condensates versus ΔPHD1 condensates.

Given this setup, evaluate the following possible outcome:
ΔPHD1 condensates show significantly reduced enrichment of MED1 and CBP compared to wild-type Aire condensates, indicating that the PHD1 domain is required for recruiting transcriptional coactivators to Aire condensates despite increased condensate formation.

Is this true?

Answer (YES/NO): YES